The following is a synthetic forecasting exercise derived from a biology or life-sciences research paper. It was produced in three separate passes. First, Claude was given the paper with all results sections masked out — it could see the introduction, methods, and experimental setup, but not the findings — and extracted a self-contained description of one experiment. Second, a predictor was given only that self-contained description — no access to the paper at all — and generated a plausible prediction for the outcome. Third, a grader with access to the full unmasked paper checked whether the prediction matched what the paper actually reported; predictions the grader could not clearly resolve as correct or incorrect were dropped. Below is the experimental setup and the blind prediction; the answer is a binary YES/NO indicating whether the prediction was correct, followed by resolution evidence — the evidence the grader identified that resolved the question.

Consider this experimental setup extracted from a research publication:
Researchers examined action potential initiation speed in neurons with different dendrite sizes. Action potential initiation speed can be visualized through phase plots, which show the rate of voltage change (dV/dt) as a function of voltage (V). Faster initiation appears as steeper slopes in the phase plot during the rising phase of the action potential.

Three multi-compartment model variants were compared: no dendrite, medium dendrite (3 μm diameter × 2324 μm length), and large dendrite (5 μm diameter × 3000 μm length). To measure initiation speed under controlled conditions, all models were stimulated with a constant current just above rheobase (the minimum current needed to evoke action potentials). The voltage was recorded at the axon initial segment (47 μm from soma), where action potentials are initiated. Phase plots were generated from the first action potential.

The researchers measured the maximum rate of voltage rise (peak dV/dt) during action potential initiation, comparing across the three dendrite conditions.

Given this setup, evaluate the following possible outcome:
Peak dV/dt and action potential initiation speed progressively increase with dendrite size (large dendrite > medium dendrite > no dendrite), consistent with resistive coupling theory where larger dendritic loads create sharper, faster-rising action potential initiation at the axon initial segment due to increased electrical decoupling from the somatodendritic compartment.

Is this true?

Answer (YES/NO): NO